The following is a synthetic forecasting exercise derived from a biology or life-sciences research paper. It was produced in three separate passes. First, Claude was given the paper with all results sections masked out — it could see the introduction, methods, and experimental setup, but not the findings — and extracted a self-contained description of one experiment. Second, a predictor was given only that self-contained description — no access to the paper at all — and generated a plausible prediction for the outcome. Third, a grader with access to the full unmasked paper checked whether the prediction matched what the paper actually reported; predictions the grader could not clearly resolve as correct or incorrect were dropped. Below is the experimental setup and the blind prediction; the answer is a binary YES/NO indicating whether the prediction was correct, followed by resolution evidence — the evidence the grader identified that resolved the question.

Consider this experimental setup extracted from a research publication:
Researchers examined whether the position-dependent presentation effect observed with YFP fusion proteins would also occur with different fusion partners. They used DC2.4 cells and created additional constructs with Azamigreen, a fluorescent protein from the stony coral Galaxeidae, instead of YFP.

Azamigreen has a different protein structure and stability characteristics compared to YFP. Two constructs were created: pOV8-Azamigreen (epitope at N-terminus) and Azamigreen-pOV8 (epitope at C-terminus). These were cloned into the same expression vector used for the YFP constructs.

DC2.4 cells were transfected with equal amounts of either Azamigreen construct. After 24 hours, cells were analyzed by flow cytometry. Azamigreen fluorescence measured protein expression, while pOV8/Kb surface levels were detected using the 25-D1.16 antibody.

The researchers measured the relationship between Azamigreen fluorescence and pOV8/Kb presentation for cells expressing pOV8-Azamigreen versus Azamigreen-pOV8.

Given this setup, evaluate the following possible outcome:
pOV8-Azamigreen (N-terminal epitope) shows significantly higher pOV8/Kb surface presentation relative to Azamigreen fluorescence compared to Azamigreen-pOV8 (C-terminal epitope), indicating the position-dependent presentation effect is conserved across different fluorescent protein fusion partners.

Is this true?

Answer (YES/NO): YES